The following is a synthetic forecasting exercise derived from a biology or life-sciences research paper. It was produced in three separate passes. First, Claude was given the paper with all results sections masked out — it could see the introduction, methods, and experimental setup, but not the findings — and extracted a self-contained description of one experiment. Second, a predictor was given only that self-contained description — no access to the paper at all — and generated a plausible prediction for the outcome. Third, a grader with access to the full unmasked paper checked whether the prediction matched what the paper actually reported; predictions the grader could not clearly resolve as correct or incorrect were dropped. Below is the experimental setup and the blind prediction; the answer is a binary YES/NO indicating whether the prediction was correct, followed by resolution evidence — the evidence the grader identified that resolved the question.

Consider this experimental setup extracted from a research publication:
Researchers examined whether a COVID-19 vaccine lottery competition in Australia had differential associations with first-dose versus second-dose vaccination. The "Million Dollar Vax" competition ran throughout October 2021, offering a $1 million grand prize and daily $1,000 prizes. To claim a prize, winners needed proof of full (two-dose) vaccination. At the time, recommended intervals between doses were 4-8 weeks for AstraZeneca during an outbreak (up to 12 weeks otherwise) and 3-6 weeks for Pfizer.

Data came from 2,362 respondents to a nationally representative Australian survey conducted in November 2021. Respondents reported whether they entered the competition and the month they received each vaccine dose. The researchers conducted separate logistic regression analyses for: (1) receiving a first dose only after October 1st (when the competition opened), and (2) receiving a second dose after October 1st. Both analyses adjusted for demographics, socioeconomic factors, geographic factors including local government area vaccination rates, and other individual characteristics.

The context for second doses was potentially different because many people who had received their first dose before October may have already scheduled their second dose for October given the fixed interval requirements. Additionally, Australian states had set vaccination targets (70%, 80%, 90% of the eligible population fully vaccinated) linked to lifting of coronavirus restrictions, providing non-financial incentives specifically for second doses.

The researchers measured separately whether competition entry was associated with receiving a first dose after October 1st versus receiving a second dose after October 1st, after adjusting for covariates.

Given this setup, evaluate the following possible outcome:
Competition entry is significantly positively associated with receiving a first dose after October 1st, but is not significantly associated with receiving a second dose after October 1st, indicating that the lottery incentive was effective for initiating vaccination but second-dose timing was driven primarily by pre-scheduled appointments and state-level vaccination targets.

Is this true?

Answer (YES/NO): NO